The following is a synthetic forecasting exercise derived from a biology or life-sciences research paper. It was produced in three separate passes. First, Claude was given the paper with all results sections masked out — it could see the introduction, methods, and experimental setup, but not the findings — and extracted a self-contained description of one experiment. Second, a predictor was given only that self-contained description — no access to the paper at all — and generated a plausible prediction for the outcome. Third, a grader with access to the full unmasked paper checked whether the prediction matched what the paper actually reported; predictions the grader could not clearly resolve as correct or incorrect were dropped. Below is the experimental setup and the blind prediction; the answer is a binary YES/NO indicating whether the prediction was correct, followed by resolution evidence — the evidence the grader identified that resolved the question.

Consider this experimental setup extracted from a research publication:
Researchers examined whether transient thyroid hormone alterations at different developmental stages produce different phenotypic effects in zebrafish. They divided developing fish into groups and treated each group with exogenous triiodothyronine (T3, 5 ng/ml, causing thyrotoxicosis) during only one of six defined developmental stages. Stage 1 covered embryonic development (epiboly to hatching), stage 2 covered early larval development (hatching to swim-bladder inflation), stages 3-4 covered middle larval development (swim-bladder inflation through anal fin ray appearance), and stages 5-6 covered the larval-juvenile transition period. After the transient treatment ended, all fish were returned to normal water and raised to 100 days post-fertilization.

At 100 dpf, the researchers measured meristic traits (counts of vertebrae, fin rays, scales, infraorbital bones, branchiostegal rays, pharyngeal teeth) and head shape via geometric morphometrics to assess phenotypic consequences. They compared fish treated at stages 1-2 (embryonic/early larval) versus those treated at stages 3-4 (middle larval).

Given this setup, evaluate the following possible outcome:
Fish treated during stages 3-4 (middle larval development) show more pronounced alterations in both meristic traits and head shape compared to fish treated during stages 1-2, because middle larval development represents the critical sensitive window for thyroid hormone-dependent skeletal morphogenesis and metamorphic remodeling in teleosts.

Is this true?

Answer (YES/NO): YES